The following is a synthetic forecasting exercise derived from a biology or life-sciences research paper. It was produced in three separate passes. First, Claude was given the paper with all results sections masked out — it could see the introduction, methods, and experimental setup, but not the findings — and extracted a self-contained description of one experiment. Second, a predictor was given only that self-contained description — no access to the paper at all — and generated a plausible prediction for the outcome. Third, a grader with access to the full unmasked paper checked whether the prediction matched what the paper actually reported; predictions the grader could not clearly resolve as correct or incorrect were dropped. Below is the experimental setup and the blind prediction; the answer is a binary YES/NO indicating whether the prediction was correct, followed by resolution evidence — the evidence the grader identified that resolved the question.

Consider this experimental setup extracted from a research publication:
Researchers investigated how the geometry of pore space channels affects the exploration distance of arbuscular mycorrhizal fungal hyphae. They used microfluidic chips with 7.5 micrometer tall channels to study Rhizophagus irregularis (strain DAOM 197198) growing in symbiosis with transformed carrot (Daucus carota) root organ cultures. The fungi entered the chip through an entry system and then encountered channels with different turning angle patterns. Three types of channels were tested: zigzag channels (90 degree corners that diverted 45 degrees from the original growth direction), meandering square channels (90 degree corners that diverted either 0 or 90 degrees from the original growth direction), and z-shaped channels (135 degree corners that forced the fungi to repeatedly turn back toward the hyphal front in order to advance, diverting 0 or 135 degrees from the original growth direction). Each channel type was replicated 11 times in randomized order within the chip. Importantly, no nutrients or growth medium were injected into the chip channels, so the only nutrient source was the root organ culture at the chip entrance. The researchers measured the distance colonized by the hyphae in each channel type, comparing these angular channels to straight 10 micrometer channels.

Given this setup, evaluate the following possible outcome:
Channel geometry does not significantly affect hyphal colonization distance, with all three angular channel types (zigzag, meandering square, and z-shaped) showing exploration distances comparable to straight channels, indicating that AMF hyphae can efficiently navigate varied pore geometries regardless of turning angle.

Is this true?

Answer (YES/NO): NO